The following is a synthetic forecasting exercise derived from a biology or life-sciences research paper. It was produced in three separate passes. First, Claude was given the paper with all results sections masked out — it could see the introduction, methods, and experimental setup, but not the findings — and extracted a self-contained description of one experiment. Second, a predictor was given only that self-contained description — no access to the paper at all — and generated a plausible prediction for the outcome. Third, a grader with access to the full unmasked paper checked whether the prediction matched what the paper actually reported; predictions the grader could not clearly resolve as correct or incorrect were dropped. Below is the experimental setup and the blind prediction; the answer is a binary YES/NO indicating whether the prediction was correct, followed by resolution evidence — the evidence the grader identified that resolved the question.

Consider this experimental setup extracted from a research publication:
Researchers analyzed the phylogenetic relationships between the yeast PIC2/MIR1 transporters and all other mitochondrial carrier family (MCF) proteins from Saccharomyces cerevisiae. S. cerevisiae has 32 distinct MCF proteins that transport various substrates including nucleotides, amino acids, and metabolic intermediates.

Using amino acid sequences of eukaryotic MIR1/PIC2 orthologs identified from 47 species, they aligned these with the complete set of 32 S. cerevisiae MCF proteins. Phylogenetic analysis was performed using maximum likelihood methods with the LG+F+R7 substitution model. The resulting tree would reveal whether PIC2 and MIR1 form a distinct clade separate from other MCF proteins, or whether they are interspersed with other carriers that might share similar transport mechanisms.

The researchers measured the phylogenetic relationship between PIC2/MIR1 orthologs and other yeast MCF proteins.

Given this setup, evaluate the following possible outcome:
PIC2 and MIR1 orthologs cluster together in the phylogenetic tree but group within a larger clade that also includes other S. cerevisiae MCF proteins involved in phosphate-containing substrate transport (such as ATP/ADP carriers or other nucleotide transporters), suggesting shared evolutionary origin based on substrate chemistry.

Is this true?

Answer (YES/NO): NO